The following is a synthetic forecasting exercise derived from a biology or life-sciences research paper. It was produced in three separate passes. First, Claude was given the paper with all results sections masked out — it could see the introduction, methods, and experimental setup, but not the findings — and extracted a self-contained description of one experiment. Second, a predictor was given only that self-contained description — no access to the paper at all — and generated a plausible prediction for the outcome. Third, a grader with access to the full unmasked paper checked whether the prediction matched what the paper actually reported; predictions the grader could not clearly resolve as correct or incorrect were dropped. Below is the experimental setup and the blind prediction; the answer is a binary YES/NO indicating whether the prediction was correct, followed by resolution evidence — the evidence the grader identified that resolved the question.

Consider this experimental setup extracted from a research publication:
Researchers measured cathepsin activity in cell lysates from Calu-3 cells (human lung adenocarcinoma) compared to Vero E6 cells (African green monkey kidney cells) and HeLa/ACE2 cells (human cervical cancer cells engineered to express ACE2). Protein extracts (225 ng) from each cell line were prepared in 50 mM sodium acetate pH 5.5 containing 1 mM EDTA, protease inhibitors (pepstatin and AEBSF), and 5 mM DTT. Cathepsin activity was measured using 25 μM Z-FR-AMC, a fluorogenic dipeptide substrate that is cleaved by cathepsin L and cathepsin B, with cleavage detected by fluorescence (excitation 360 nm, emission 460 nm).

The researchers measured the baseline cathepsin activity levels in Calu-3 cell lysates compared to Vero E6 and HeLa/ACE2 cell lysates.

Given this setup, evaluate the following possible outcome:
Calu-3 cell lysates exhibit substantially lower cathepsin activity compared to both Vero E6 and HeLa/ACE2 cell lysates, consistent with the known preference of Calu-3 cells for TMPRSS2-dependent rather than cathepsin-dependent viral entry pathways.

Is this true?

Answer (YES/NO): YES